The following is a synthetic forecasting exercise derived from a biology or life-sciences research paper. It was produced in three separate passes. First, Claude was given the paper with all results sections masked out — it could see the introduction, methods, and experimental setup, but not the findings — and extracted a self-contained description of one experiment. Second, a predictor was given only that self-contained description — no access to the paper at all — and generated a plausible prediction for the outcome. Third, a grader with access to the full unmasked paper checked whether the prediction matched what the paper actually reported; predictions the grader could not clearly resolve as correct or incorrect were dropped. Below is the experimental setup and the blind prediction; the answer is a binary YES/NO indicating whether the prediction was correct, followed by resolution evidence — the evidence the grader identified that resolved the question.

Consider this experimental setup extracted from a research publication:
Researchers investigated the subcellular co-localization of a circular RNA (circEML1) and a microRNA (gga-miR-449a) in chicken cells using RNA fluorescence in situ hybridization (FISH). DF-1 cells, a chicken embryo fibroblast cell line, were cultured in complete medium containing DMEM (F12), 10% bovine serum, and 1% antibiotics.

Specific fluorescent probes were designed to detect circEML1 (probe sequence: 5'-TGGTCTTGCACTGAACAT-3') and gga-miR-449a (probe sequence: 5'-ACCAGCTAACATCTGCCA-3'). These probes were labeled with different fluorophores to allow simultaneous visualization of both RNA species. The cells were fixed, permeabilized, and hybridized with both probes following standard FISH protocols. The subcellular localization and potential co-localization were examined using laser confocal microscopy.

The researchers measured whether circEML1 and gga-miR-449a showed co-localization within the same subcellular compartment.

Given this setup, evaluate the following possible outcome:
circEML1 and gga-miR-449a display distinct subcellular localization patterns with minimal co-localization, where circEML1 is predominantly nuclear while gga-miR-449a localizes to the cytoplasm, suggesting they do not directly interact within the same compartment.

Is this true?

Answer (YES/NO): NO